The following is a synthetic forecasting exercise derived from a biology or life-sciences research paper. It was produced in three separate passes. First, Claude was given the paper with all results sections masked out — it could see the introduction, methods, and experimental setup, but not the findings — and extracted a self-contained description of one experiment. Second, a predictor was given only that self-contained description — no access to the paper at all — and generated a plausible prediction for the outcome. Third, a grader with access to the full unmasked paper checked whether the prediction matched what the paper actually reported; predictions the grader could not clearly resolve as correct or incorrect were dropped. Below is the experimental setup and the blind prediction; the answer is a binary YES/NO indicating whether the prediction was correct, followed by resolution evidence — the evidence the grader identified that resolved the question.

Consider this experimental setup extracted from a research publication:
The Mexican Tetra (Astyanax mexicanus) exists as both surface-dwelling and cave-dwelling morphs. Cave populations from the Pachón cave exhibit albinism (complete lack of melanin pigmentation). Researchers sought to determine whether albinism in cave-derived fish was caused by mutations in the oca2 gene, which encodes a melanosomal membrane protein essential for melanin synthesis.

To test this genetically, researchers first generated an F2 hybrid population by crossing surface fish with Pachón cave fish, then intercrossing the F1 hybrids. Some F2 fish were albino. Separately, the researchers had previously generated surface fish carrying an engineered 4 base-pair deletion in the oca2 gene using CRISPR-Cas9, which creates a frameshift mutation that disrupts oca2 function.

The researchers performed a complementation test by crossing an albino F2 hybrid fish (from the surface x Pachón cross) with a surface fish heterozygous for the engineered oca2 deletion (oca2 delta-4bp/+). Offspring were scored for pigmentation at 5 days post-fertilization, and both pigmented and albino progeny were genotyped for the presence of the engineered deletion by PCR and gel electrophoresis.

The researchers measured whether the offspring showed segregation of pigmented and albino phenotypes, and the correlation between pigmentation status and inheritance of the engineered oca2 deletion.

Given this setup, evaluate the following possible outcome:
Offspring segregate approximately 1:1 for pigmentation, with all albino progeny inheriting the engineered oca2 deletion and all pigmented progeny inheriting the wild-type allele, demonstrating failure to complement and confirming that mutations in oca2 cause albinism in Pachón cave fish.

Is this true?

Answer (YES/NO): YES